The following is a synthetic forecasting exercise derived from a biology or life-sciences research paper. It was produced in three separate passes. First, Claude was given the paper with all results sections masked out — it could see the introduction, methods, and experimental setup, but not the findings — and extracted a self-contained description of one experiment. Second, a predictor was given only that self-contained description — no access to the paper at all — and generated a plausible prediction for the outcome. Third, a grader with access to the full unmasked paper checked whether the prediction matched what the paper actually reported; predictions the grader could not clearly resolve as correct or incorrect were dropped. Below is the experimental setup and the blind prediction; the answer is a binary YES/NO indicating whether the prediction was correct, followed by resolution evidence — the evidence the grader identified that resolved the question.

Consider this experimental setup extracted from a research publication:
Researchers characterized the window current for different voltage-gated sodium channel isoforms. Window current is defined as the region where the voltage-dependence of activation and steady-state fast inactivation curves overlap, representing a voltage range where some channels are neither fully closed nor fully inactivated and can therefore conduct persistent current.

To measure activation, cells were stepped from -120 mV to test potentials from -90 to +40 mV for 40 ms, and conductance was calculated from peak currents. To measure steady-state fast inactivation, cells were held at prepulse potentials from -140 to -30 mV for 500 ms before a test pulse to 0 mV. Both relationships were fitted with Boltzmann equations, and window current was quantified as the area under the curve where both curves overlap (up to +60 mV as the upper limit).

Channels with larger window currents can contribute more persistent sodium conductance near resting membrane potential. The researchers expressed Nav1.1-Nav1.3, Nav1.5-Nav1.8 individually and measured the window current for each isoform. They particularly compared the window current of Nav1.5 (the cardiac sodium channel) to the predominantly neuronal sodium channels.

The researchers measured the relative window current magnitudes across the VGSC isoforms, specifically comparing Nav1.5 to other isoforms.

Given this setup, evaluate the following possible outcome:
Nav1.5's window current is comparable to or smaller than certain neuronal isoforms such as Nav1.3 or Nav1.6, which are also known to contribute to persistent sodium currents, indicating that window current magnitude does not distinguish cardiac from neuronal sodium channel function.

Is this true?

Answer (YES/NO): NO